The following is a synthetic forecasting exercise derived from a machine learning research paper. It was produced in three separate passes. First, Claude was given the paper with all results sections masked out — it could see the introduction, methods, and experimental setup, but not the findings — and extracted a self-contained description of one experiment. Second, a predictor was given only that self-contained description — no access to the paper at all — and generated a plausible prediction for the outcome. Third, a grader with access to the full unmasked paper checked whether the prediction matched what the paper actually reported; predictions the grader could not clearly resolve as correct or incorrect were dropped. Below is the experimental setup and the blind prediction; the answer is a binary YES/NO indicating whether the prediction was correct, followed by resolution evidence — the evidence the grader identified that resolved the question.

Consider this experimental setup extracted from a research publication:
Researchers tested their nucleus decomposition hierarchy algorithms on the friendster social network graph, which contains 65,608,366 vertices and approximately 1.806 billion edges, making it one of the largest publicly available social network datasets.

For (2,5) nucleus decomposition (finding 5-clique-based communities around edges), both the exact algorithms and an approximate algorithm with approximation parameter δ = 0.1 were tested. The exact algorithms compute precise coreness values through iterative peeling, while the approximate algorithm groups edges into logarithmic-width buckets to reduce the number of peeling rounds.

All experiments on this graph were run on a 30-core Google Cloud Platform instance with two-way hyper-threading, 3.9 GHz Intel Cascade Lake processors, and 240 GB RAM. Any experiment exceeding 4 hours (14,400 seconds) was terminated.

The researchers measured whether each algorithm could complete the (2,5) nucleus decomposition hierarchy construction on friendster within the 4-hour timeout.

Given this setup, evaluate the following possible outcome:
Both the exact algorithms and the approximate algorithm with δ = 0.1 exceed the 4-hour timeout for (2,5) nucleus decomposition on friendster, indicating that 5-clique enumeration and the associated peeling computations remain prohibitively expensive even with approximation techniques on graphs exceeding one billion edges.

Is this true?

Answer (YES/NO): NO